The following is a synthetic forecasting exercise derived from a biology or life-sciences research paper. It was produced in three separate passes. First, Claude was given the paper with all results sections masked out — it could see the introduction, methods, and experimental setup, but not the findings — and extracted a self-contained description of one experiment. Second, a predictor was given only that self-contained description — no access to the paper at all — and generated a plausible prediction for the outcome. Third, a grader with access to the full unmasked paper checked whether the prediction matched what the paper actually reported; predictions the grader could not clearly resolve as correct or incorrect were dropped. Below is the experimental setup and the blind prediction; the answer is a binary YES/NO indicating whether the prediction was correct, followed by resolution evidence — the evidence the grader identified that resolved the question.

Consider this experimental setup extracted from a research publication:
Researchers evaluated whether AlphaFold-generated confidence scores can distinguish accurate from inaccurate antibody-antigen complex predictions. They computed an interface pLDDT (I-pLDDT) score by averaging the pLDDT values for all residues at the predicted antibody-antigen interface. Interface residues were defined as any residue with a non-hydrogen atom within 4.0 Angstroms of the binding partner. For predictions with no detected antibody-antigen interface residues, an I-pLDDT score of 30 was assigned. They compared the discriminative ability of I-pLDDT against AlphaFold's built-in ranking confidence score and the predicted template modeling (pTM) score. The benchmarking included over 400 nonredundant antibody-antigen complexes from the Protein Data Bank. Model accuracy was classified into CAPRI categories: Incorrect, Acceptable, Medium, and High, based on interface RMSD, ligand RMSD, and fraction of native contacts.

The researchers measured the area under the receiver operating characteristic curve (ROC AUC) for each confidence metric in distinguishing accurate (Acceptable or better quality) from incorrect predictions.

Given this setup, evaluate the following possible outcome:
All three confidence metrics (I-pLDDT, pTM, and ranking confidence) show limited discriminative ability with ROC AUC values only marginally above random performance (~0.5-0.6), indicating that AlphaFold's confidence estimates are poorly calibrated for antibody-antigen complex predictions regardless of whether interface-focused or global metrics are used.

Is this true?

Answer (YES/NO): NO